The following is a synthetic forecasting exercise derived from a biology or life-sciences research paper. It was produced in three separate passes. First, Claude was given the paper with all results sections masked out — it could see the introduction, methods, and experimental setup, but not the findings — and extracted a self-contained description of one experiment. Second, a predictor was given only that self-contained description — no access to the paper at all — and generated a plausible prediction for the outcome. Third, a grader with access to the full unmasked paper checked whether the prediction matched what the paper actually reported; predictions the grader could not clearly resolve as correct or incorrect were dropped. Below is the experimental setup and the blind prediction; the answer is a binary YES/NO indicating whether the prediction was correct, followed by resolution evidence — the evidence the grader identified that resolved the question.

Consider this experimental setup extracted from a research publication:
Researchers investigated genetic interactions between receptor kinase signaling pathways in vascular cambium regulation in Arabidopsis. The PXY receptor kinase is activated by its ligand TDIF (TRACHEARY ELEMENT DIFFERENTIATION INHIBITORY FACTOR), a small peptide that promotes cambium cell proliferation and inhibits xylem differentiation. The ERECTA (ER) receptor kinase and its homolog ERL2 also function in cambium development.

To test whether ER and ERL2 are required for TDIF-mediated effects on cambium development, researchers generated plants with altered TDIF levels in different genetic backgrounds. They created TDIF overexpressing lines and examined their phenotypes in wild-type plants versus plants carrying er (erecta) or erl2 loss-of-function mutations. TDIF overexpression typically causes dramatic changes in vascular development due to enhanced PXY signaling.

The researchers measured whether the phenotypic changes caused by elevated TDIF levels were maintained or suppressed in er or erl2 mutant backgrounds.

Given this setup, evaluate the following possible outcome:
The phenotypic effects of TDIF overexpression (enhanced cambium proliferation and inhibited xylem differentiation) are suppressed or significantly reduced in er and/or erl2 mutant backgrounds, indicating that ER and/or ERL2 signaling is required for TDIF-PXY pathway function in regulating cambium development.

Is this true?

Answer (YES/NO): YES